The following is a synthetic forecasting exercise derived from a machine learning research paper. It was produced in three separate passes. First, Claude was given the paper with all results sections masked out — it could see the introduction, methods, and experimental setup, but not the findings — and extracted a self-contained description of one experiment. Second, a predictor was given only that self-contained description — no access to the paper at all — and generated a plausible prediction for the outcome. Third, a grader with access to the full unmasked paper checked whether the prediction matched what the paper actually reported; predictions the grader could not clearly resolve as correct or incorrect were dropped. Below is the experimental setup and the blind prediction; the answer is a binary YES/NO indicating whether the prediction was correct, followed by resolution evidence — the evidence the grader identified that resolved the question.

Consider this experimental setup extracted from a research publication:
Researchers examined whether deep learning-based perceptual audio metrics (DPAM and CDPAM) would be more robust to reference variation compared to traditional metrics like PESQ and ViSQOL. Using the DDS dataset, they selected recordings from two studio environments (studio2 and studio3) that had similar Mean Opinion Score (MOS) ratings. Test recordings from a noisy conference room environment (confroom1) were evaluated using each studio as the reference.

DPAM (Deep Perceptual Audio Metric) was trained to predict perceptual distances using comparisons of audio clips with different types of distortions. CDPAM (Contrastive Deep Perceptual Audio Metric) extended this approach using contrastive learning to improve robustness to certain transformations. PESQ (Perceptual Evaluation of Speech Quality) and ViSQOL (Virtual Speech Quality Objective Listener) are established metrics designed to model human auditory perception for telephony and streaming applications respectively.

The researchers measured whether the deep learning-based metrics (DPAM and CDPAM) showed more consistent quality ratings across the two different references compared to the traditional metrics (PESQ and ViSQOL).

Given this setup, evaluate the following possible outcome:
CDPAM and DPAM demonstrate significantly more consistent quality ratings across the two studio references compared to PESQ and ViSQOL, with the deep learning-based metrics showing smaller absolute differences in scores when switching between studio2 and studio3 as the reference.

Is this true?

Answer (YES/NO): NO